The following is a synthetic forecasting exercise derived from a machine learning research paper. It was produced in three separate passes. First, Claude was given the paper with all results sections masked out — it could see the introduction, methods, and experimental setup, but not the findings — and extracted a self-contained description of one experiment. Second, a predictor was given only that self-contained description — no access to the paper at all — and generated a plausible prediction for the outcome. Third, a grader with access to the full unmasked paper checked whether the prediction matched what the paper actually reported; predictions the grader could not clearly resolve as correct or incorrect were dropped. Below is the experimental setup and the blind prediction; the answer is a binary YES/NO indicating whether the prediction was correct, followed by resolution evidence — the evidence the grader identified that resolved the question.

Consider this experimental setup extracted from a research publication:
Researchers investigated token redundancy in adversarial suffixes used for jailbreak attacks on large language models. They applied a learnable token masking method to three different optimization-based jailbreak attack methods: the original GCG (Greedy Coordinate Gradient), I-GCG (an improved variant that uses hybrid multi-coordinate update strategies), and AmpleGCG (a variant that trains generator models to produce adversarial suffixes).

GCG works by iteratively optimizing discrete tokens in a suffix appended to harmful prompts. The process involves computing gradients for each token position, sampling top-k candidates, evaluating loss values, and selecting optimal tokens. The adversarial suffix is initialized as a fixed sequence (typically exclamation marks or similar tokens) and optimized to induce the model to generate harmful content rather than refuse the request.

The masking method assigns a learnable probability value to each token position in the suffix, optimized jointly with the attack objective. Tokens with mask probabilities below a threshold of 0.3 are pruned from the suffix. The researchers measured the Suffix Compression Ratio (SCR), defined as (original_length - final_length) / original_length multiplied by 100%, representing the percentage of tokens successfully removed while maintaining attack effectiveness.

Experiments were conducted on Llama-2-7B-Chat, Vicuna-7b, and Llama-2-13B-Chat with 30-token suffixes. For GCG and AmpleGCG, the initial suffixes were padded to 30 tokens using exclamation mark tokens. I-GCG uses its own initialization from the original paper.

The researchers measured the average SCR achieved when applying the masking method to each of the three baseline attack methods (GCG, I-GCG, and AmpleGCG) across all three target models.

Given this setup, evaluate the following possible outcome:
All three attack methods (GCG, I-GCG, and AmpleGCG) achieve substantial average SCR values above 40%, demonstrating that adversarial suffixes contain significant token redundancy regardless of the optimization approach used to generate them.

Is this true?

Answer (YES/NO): NO